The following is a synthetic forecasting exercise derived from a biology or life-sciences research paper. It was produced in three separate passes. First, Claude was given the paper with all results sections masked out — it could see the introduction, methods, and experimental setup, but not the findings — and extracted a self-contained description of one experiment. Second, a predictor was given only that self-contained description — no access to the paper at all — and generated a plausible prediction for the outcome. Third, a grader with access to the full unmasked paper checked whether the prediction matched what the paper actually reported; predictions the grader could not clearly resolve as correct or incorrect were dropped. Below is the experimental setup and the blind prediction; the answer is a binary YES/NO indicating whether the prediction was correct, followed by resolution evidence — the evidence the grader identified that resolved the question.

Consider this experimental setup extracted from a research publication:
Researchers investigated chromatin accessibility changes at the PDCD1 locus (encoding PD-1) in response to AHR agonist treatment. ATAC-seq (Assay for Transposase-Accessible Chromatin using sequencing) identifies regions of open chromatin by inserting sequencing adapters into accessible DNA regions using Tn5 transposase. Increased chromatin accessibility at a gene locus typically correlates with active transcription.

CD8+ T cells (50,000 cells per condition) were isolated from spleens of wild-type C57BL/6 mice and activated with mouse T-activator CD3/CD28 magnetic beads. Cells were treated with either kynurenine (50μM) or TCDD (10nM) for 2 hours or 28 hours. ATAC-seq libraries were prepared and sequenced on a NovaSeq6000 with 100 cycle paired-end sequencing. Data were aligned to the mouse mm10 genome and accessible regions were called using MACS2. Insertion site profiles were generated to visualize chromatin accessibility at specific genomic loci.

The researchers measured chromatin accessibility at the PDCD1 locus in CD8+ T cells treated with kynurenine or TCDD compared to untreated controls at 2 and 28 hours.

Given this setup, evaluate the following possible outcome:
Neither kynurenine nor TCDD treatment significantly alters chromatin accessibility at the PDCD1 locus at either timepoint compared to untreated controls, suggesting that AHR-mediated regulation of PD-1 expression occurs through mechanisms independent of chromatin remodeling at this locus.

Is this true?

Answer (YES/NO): NO